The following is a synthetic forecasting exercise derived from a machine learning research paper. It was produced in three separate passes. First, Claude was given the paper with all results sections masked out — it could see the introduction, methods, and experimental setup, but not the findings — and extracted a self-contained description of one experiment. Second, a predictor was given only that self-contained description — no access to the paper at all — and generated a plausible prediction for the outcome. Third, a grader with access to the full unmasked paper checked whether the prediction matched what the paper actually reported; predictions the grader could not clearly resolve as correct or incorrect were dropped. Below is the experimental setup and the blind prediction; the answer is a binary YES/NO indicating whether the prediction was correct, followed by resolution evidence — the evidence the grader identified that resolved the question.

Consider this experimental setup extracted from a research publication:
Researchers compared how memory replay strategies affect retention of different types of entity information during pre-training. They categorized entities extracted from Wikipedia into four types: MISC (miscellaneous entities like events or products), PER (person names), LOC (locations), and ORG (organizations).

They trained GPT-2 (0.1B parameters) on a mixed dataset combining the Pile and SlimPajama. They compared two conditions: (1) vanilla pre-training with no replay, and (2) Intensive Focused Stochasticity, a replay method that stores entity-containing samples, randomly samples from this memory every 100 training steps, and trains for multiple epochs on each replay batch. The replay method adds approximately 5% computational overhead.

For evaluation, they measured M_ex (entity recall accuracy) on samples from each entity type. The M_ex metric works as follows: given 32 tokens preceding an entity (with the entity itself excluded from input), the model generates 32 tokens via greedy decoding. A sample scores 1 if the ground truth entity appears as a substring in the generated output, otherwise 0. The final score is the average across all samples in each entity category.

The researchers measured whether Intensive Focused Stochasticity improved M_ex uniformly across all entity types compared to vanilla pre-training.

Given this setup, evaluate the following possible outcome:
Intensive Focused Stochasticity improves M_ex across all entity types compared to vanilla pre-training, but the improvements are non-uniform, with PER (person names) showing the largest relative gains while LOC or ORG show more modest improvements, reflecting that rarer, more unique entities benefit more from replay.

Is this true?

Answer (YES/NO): NO